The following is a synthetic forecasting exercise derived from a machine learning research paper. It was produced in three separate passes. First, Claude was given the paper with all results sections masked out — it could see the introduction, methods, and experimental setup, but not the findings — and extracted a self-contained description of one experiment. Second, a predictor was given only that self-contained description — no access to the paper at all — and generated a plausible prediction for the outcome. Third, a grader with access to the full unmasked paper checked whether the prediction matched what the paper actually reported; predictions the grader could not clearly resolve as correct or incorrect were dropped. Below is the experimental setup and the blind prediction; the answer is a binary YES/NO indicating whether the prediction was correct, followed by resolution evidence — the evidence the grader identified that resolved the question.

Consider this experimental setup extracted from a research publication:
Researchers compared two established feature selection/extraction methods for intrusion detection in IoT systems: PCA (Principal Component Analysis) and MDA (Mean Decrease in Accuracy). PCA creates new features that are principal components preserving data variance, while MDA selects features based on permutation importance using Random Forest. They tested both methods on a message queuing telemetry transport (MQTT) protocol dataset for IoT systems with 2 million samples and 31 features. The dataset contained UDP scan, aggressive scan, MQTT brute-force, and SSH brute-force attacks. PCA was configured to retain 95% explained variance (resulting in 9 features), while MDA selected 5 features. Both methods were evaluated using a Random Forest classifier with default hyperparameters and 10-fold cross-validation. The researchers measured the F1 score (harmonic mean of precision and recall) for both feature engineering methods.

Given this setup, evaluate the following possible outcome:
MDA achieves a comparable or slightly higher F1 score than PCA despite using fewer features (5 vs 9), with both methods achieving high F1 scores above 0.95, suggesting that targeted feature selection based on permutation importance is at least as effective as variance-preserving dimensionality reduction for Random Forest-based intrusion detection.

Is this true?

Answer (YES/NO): NO